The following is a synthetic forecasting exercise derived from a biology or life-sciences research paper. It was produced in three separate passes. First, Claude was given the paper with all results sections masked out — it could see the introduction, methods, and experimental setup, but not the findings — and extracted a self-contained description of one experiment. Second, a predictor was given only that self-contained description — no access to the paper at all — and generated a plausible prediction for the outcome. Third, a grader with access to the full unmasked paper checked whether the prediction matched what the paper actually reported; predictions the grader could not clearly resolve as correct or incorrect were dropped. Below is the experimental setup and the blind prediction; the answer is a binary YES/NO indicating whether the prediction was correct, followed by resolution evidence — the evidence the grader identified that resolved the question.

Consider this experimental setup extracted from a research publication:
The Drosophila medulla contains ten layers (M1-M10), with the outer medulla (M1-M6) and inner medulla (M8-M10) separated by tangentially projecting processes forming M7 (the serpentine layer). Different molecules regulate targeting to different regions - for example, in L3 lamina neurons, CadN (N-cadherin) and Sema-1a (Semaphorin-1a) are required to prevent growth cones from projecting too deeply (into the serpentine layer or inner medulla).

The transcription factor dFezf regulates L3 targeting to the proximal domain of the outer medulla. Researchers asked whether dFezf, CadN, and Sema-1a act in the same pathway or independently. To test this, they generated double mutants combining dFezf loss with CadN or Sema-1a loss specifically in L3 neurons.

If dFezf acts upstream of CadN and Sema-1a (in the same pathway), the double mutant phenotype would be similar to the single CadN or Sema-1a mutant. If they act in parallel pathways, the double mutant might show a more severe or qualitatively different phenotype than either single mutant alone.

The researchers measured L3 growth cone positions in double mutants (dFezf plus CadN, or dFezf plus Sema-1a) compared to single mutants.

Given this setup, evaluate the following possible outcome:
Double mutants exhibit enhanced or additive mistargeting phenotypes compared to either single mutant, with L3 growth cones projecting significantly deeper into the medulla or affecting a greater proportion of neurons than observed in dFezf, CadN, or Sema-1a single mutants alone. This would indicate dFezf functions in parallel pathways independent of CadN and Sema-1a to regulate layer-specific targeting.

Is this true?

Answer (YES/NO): NO